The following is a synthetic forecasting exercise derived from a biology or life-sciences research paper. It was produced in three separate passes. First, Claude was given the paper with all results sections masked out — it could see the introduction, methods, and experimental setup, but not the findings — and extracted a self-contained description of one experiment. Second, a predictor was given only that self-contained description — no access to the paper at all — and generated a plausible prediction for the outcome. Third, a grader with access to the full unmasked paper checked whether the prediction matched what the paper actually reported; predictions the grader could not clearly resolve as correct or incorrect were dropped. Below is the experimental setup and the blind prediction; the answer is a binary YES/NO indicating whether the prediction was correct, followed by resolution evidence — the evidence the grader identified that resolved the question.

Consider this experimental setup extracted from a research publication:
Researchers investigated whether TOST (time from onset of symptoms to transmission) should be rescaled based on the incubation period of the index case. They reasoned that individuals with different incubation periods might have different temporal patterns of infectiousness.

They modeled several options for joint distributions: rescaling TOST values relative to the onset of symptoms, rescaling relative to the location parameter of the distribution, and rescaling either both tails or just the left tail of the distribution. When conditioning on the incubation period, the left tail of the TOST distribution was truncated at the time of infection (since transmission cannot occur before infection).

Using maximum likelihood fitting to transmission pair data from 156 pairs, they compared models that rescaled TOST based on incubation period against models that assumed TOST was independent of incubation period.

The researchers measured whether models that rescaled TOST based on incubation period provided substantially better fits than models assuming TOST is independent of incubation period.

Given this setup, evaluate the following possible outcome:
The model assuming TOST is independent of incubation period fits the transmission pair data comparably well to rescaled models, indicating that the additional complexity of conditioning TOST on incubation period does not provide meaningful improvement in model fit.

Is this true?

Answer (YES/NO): NO